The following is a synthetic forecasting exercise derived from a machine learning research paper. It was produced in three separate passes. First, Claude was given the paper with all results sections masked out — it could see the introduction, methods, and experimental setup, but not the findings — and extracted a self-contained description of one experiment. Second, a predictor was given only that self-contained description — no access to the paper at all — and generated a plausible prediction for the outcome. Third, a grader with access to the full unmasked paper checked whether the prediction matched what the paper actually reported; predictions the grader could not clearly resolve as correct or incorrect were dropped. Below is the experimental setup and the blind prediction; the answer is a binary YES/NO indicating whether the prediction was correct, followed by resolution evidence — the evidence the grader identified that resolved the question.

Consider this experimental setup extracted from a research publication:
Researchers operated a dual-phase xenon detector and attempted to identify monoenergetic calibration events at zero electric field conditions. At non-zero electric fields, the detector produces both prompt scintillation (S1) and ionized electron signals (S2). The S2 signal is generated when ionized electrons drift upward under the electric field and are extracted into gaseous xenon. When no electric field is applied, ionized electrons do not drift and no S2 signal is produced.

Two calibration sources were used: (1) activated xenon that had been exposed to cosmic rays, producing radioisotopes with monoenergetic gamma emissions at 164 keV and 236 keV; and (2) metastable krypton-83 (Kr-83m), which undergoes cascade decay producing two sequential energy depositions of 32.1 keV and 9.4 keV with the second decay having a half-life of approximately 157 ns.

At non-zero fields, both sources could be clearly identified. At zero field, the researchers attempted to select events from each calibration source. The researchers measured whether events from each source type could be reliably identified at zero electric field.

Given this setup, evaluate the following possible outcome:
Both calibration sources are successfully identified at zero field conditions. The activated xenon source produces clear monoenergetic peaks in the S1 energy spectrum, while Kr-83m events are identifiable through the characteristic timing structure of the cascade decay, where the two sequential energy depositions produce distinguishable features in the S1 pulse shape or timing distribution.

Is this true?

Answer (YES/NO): NO